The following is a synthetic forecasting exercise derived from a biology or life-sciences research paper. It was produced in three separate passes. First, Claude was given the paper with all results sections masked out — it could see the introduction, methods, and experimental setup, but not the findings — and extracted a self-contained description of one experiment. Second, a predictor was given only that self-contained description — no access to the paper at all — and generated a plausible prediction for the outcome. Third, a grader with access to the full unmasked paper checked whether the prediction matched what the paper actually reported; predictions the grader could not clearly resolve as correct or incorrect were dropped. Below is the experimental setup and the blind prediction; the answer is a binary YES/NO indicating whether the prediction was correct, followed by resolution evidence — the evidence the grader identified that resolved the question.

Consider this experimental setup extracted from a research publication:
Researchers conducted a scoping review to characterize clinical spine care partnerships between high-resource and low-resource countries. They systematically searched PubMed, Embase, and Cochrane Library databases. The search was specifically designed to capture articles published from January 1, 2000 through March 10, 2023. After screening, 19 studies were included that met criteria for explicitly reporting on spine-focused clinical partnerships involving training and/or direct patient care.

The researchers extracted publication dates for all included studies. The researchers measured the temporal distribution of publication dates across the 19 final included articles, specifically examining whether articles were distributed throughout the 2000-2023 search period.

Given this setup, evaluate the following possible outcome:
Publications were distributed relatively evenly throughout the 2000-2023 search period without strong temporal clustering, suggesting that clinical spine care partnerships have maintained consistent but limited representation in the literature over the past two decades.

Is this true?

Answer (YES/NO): NO